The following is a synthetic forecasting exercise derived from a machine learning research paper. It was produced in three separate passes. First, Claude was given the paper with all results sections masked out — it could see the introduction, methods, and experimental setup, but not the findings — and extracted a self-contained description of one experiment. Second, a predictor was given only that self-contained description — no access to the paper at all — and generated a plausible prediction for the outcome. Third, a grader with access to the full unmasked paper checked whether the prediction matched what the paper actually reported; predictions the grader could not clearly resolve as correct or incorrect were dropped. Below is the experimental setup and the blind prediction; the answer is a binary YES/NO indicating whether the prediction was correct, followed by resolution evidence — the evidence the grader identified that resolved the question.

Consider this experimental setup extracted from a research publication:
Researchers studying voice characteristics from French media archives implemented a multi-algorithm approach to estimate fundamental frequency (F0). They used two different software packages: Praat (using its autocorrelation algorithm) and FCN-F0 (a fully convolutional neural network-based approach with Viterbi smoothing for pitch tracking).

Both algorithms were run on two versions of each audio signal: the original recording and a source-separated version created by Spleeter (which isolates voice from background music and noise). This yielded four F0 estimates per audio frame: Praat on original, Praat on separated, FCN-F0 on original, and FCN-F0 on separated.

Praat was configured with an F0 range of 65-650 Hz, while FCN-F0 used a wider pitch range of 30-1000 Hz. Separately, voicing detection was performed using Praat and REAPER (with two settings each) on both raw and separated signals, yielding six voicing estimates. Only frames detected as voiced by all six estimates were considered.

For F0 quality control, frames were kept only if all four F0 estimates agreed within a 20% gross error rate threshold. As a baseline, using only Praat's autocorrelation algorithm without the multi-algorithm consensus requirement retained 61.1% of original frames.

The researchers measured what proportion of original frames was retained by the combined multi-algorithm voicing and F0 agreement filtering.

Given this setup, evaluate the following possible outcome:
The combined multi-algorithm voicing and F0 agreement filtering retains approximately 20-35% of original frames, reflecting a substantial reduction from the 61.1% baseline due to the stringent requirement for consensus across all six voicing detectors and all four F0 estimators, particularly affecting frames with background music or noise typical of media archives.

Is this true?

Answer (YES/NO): NO